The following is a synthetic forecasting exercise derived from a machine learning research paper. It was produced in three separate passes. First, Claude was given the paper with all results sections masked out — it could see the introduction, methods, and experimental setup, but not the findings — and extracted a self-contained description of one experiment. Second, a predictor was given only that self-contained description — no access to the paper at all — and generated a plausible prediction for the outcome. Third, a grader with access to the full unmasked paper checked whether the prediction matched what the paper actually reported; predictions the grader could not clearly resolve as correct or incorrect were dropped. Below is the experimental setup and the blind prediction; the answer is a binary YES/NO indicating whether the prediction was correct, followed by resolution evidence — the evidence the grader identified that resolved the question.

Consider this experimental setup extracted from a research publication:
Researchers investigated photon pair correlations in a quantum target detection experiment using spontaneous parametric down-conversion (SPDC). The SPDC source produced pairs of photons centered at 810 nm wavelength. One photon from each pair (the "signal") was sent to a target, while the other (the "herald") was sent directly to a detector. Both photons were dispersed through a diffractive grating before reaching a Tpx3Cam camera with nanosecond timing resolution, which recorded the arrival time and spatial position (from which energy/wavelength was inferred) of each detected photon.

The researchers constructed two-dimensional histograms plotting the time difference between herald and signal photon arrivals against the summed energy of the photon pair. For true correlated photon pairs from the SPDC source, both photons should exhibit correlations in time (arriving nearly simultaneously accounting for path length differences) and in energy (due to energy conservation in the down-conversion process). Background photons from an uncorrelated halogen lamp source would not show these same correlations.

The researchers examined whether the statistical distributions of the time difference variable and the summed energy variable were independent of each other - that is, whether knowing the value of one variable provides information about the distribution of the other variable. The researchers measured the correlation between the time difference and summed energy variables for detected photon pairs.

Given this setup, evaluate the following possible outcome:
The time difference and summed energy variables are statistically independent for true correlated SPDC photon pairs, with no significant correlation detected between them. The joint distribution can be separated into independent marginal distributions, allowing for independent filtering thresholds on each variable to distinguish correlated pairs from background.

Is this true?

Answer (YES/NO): YES